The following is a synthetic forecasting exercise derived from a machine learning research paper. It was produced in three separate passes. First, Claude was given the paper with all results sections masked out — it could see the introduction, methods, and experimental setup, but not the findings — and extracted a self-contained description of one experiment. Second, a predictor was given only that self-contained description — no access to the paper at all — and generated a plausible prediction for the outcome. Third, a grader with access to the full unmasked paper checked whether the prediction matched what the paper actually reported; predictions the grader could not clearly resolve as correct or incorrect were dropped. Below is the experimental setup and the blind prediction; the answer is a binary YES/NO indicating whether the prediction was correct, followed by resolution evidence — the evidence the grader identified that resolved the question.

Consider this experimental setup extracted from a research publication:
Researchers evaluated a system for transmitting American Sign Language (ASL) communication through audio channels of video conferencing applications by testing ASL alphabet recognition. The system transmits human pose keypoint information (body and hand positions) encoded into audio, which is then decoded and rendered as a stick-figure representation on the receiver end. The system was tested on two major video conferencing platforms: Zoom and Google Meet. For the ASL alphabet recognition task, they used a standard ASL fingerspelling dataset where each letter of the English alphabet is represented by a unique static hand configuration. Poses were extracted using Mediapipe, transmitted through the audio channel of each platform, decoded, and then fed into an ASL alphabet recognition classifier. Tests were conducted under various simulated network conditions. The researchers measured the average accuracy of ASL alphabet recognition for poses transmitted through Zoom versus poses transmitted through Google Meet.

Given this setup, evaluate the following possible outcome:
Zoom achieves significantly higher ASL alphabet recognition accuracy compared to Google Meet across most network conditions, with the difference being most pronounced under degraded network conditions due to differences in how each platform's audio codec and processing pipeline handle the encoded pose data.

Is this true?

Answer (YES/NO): NO